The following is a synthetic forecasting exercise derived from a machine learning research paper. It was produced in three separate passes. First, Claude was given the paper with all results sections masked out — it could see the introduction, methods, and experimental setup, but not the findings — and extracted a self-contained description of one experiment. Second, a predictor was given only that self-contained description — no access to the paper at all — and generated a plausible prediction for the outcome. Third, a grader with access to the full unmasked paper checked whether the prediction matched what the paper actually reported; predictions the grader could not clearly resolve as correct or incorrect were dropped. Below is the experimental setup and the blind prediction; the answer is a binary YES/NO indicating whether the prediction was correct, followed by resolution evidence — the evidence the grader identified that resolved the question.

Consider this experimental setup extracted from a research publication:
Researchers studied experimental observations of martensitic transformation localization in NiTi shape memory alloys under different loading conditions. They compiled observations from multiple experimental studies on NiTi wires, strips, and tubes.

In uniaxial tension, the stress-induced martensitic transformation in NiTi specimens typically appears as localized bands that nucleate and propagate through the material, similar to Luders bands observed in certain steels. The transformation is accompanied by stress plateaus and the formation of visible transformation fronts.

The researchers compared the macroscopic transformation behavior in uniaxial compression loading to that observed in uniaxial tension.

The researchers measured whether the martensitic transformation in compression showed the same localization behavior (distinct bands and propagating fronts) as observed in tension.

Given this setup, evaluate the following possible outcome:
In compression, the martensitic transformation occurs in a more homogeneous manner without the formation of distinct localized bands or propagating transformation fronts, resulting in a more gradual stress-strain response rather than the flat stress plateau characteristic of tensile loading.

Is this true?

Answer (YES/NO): YES